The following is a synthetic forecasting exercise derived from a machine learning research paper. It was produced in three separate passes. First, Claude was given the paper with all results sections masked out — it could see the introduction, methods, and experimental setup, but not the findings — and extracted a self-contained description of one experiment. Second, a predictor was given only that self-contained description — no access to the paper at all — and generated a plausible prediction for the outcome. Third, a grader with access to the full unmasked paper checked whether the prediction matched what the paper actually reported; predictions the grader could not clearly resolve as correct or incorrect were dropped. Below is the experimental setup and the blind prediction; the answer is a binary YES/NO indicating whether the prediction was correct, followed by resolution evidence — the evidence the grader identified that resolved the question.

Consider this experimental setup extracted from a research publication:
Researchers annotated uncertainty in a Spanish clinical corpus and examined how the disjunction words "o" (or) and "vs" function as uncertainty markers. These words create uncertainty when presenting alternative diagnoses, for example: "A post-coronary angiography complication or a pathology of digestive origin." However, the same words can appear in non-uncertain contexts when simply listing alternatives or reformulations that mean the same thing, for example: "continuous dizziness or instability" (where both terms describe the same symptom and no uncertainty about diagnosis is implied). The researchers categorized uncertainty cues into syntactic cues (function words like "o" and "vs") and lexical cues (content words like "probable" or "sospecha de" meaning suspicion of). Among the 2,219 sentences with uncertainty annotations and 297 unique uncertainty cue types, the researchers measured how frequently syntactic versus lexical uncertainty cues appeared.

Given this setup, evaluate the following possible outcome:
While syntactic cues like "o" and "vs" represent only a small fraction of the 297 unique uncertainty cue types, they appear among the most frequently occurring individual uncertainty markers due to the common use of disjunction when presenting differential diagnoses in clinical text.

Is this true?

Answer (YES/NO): NO